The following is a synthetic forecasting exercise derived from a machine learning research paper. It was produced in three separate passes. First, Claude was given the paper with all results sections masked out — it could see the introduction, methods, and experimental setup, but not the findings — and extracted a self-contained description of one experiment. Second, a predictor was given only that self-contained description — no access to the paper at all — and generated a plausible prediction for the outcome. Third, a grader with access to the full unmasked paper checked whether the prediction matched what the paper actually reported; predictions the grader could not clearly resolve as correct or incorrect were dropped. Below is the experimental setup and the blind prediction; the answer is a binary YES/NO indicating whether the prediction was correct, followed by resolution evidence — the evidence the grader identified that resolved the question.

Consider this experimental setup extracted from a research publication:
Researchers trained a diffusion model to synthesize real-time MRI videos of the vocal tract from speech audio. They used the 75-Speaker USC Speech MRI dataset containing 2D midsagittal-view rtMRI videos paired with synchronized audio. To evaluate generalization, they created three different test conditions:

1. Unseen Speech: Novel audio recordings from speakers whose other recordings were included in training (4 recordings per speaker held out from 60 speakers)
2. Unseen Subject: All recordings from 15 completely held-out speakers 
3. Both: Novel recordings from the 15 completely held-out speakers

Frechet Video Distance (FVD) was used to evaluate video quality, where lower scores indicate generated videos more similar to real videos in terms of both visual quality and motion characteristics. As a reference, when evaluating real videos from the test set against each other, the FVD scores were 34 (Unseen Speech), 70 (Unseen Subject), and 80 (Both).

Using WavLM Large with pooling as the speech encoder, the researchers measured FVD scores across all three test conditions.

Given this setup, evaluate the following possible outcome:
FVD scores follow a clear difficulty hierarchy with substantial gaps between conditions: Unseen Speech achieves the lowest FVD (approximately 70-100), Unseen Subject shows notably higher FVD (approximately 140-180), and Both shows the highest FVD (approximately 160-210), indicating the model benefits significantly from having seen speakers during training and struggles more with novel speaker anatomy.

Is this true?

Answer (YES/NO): NO